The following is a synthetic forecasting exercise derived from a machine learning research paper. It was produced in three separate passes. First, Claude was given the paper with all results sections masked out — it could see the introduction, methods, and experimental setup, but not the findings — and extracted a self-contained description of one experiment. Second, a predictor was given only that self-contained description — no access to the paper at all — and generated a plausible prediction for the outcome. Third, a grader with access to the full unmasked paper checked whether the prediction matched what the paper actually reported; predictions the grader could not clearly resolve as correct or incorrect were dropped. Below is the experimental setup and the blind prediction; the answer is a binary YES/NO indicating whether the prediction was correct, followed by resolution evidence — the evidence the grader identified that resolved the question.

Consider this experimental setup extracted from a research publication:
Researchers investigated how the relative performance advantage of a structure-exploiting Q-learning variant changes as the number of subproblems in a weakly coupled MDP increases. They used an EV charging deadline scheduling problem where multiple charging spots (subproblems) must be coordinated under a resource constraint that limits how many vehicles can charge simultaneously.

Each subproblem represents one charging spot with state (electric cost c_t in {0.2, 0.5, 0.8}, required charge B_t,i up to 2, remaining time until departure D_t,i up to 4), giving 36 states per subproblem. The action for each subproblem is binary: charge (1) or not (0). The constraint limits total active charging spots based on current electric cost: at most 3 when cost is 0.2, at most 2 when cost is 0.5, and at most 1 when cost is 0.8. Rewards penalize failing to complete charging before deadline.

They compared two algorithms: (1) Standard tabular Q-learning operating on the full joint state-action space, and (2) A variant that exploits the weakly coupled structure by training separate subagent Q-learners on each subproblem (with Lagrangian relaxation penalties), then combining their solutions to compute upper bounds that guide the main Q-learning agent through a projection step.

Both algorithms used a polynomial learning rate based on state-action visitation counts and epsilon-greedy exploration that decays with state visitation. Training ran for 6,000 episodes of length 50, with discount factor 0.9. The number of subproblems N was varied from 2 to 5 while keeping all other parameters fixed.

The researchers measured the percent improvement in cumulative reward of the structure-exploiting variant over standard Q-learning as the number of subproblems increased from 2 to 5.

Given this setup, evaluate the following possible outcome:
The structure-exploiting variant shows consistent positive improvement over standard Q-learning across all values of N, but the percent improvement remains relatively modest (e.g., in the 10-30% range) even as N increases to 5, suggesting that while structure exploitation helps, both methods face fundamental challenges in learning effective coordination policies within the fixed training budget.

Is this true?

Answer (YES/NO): NO